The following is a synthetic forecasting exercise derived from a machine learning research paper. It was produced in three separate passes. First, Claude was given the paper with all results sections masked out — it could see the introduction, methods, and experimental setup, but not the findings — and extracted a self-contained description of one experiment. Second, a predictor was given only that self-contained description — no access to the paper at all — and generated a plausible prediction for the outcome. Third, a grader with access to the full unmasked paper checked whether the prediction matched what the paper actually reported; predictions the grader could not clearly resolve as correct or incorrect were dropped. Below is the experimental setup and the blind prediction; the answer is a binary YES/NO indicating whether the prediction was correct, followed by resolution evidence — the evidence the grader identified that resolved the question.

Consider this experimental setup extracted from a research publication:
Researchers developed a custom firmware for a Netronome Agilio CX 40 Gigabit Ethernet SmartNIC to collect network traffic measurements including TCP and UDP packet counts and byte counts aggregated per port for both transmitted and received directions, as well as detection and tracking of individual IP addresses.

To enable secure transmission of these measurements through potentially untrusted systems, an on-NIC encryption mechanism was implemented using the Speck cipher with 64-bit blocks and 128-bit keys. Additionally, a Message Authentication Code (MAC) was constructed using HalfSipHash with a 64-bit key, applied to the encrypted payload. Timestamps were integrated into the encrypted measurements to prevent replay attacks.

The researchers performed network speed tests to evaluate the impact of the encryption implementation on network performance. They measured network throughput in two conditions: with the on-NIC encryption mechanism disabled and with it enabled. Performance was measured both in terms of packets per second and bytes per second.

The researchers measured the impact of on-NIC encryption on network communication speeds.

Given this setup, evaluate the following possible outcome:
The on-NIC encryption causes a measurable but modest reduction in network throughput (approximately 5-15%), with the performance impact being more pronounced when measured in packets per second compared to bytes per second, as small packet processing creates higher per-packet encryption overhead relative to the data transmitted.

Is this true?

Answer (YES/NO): NO